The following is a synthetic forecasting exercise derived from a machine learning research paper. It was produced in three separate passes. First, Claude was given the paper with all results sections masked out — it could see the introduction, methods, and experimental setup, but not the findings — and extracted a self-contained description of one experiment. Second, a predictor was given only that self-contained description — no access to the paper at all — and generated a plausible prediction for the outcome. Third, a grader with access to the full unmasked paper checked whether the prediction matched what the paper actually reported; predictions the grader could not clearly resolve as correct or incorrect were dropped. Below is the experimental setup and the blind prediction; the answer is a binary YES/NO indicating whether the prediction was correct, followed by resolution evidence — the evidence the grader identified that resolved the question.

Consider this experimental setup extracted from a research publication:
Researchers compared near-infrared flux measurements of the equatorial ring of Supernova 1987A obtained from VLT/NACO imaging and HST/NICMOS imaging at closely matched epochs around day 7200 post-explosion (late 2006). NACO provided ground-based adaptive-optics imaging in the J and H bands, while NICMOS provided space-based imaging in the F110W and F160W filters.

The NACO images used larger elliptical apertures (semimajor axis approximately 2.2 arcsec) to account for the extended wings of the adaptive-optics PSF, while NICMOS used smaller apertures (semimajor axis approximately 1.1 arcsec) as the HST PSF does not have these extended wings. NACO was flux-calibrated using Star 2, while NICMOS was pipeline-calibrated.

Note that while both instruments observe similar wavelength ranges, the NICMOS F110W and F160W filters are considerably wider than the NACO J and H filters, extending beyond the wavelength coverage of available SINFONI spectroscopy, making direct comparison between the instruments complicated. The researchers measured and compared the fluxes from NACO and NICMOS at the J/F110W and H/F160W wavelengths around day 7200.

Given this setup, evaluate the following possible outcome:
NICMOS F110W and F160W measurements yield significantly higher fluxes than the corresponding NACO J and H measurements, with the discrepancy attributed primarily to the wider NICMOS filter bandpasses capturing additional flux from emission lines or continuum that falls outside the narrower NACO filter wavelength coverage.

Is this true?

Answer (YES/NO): NO